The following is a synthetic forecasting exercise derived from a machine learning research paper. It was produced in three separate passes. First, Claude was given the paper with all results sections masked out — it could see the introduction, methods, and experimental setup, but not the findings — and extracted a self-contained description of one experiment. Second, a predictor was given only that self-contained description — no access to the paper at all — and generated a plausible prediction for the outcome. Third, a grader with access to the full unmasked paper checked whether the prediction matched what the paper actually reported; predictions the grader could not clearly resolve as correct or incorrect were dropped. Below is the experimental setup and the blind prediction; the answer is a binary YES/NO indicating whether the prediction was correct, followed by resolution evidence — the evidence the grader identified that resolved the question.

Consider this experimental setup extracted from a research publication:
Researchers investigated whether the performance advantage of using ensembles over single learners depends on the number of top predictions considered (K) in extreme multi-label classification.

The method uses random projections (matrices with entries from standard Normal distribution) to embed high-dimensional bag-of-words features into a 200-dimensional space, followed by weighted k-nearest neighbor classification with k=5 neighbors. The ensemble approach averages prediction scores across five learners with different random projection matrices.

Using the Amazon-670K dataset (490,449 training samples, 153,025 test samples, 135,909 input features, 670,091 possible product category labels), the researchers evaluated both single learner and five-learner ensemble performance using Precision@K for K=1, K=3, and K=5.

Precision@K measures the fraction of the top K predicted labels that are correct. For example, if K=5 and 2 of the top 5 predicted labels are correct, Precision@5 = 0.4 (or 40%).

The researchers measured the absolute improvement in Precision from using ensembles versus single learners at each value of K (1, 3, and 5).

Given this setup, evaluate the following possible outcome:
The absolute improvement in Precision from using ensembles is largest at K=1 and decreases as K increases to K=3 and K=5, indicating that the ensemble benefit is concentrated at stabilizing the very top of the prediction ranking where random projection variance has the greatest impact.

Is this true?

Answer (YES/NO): YES